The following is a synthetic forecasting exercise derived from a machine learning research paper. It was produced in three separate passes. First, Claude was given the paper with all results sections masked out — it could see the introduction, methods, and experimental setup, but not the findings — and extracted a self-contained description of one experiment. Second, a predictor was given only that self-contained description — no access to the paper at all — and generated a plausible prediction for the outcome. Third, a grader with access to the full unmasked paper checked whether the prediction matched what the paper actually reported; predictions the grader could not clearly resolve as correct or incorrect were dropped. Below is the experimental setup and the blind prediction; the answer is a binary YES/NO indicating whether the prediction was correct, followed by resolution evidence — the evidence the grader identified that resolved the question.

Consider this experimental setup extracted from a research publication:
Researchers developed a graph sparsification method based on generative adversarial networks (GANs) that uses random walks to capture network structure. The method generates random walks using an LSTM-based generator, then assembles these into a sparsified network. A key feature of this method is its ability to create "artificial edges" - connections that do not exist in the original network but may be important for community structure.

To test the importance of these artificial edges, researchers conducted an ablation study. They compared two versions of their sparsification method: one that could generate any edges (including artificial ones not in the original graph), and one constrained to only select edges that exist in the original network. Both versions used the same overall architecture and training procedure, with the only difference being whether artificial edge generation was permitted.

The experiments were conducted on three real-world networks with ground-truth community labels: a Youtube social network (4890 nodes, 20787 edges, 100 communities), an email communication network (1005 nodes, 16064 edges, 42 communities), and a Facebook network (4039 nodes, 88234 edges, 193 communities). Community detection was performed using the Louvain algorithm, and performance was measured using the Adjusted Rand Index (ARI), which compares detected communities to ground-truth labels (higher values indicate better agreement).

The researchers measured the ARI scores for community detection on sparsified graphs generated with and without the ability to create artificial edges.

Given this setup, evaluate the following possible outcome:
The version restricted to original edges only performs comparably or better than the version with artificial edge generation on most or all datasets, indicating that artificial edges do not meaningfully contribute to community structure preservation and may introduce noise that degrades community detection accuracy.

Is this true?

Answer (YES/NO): NO